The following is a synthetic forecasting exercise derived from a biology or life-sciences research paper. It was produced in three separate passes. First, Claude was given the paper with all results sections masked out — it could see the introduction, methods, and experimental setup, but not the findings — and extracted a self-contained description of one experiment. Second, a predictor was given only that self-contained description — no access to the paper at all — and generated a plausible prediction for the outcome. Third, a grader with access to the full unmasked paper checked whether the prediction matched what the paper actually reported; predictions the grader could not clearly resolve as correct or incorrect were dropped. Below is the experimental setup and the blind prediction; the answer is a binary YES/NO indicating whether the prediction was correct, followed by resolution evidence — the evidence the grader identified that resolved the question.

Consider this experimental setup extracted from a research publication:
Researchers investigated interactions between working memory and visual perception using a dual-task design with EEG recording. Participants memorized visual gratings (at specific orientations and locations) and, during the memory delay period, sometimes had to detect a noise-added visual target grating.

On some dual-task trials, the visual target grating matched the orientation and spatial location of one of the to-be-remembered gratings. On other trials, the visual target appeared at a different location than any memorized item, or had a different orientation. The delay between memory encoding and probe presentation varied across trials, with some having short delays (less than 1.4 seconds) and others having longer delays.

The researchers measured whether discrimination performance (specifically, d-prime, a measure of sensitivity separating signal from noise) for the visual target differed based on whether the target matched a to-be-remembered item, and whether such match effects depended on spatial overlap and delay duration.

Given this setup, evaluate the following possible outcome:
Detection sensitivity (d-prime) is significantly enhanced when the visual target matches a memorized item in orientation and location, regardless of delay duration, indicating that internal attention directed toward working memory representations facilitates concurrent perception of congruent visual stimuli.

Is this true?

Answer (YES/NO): NO